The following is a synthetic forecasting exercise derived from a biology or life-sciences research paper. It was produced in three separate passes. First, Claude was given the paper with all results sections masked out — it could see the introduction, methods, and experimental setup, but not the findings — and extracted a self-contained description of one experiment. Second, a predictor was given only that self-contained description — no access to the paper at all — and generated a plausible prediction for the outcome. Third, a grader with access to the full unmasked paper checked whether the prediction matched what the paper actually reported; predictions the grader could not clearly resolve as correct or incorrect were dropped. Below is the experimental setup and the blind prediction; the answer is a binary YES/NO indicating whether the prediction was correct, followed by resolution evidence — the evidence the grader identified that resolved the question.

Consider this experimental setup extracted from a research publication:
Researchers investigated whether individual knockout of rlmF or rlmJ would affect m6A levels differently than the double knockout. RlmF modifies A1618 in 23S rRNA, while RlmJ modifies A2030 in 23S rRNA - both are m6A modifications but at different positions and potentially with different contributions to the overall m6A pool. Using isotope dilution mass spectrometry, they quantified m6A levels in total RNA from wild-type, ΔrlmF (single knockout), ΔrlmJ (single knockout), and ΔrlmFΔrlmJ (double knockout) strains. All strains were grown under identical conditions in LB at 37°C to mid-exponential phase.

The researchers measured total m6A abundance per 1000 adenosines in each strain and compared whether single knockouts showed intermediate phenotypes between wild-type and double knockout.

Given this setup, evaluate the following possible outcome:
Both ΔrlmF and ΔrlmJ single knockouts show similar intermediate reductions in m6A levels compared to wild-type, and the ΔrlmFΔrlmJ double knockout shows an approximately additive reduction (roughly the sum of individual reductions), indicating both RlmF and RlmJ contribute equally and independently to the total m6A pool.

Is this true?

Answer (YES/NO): YES